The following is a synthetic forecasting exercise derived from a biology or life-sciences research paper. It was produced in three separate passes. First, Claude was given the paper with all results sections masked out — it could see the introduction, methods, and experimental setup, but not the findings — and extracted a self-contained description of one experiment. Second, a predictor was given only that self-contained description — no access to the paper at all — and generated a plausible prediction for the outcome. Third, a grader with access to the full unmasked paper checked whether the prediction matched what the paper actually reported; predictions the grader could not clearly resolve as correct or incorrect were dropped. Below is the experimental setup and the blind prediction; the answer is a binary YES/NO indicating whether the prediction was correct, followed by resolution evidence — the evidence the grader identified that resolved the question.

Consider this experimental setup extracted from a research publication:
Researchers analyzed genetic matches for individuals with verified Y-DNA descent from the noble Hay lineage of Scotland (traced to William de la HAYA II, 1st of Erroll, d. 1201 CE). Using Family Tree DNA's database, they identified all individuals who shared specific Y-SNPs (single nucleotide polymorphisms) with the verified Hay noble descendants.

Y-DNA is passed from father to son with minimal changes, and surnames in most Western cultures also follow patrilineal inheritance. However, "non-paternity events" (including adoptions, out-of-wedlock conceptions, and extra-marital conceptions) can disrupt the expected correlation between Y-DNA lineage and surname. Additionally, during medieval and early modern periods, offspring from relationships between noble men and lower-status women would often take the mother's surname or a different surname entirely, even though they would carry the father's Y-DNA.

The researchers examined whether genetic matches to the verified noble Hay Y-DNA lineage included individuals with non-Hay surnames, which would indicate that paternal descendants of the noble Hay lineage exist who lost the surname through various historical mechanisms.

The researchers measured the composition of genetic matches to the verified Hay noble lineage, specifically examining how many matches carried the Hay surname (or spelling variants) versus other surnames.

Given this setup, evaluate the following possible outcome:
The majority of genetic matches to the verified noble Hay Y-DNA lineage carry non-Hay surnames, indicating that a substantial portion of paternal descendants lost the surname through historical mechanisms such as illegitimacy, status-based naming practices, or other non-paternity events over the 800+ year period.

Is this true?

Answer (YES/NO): NO